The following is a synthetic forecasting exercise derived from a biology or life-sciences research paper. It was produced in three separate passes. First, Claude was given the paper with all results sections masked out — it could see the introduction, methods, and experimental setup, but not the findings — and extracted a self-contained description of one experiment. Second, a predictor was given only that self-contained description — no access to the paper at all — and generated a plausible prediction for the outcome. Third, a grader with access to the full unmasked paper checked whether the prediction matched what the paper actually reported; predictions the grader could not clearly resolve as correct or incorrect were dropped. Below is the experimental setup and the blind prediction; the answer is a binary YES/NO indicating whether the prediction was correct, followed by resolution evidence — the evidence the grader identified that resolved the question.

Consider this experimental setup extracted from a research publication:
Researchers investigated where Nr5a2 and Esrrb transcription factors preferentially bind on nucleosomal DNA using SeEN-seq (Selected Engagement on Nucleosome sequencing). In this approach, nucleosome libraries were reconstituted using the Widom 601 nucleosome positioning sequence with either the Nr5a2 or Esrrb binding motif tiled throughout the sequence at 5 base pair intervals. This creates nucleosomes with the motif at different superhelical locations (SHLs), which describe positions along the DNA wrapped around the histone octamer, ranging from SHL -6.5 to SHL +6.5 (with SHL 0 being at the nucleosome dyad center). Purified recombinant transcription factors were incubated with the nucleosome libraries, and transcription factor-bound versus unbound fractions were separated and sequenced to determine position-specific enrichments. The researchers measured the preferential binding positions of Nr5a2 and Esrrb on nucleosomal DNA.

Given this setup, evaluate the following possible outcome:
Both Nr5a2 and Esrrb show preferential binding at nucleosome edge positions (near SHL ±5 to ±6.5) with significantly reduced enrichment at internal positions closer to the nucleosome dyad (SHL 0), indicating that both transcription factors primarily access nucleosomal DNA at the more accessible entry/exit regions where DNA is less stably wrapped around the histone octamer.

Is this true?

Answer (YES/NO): YES